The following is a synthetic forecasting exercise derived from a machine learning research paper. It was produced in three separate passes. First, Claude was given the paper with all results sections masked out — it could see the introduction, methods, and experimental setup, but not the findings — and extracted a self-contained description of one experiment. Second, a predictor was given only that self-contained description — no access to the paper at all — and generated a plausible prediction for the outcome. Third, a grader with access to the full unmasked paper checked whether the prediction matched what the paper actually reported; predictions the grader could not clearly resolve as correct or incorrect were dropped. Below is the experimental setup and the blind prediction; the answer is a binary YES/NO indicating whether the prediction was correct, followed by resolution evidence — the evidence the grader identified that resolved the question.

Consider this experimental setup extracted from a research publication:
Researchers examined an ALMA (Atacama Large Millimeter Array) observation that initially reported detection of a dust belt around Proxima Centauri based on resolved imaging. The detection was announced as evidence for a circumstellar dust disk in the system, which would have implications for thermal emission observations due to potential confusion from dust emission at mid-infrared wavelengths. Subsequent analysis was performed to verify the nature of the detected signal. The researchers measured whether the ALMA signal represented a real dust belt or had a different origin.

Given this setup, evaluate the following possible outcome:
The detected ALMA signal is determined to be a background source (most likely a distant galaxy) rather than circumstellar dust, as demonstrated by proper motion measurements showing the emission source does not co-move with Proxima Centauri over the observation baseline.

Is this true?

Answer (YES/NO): NO